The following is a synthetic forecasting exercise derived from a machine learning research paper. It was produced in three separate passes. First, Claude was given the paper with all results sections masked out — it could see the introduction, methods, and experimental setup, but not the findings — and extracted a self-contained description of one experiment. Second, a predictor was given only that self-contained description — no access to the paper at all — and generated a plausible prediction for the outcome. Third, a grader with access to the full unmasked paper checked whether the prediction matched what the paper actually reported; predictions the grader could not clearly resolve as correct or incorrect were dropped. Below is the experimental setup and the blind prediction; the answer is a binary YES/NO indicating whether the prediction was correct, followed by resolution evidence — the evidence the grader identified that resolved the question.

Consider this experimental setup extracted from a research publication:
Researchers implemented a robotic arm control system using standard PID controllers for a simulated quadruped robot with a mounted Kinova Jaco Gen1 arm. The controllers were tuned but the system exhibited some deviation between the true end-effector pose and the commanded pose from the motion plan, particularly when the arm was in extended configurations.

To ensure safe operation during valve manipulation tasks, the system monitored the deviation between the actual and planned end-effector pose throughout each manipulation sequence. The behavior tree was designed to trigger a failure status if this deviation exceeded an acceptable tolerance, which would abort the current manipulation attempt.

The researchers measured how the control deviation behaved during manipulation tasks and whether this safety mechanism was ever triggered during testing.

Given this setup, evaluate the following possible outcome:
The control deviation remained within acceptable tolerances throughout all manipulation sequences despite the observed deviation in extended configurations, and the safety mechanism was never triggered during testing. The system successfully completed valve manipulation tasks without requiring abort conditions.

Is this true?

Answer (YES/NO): NO